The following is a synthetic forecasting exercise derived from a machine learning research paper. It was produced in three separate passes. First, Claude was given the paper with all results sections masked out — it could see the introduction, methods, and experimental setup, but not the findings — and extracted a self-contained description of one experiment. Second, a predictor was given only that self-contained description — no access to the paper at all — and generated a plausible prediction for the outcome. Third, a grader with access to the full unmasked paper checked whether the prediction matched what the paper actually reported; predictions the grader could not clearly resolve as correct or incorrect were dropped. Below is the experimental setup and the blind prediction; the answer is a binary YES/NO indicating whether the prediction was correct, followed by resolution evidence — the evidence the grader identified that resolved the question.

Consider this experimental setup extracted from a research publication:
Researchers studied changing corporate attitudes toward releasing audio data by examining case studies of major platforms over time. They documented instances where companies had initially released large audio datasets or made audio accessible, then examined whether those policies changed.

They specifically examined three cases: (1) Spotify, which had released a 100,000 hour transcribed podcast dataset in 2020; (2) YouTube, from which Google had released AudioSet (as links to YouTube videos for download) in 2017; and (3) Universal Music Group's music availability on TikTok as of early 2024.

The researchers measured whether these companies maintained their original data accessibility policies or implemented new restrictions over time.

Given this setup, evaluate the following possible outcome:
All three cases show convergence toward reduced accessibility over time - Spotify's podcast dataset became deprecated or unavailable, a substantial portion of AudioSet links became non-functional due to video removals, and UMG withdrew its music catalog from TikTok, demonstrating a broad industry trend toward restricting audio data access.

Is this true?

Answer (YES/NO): NO